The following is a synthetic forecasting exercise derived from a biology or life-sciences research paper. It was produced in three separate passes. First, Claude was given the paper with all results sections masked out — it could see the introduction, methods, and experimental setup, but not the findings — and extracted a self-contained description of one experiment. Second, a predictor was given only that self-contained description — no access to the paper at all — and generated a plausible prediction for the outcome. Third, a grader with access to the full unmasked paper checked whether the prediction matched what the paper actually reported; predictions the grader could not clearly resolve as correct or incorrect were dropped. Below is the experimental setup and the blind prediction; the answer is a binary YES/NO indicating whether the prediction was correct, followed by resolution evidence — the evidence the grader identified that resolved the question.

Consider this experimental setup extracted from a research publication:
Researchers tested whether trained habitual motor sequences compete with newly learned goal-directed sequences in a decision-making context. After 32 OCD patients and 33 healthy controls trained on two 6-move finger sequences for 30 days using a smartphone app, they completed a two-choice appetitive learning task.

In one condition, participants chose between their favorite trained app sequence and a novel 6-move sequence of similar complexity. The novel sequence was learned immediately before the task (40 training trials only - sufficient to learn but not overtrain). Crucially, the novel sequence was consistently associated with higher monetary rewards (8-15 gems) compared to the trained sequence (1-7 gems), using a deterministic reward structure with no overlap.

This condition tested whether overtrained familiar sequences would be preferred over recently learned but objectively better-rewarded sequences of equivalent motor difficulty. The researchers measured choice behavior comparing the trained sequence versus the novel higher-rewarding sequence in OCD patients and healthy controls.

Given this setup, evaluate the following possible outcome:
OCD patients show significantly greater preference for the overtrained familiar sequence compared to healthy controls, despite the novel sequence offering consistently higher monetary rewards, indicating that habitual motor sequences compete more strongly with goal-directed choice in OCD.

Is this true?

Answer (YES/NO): NO